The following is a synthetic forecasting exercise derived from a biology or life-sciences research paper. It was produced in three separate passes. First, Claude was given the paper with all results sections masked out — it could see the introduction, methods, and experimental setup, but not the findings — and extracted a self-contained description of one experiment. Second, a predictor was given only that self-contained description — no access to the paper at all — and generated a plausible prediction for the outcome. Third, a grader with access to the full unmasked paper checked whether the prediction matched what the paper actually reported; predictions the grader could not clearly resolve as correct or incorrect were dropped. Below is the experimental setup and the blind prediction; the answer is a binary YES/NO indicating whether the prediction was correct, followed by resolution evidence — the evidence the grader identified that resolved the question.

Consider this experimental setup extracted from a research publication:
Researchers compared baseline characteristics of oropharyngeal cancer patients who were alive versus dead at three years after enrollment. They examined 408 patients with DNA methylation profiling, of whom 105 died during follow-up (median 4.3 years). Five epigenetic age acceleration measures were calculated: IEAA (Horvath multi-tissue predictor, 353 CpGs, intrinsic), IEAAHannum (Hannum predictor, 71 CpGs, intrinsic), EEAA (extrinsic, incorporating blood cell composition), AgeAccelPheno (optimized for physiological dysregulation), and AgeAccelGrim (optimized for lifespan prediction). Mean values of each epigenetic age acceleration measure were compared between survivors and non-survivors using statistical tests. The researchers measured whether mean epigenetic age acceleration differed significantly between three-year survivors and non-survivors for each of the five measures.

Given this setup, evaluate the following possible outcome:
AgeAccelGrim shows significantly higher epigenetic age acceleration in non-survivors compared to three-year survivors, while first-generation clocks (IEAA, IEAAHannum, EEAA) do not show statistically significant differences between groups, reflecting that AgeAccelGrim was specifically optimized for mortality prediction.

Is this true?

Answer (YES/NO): NO